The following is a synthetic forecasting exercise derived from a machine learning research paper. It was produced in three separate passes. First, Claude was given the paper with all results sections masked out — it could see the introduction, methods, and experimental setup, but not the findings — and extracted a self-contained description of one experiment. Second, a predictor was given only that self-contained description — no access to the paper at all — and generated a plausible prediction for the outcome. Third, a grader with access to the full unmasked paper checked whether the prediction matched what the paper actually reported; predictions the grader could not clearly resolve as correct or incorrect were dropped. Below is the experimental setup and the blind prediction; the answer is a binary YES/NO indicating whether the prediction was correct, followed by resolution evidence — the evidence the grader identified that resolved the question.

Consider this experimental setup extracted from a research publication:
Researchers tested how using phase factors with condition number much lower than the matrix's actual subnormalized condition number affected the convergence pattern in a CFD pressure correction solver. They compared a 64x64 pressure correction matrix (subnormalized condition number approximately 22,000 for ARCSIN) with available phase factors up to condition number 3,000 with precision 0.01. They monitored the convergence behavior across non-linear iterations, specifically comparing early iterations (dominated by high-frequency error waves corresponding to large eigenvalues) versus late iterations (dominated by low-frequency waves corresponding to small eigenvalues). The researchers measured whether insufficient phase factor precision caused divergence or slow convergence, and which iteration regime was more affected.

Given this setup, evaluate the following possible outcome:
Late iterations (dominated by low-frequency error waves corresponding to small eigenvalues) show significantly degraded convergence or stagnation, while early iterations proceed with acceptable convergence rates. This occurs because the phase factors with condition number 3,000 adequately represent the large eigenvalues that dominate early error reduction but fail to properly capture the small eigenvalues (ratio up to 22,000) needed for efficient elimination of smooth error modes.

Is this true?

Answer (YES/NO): YES